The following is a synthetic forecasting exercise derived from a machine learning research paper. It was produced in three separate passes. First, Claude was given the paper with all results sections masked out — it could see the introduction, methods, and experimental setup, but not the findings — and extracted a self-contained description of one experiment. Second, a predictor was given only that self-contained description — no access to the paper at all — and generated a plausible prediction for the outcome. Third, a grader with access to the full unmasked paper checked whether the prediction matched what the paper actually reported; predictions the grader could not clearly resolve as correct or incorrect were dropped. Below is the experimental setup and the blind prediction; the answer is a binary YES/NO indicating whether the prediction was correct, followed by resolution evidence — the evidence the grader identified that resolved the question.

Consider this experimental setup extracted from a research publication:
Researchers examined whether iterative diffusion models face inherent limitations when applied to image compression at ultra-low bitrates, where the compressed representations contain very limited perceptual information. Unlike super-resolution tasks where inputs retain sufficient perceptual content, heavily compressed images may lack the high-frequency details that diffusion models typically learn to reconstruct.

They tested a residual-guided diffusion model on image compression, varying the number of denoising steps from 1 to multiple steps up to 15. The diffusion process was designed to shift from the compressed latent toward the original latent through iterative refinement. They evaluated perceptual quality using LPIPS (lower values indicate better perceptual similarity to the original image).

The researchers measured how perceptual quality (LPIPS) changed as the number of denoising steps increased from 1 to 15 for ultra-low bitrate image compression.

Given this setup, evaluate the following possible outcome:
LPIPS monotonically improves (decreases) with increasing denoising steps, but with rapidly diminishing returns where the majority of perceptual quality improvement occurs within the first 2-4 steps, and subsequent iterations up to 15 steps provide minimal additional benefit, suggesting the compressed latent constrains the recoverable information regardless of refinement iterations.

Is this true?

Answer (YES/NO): NO